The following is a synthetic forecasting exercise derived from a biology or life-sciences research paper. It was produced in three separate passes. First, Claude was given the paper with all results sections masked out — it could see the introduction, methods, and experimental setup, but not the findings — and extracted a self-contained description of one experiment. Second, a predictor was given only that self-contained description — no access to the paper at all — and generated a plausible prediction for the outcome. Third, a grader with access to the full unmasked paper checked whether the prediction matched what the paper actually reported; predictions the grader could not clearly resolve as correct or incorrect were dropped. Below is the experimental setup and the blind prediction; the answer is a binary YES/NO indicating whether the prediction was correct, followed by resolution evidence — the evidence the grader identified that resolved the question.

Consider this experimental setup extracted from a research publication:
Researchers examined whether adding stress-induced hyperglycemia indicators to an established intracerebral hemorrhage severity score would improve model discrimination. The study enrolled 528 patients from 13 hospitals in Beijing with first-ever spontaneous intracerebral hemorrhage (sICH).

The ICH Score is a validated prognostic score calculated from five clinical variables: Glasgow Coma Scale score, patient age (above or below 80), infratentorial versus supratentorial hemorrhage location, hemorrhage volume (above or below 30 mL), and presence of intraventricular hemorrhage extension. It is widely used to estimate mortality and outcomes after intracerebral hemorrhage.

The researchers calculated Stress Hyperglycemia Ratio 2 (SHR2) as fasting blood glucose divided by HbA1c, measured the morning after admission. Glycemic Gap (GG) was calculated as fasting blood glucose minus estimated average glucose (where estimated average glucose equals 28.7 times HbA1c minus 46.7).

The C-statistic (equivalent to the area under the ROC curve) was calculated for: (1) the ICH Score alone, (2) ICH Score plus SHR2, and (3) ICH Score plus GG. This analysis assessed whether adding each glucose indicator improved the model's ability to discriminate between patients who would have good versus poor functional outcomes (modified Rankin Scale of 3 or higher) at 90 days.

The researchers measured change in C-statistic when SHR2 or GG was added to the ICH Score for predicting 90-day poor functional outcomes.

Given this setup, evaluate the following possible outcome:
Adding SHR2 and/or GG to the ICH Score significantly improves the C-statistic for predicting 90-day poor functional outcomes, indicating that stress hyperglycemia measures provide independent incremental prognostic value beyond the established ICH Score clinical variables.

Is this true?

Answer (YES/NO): YES